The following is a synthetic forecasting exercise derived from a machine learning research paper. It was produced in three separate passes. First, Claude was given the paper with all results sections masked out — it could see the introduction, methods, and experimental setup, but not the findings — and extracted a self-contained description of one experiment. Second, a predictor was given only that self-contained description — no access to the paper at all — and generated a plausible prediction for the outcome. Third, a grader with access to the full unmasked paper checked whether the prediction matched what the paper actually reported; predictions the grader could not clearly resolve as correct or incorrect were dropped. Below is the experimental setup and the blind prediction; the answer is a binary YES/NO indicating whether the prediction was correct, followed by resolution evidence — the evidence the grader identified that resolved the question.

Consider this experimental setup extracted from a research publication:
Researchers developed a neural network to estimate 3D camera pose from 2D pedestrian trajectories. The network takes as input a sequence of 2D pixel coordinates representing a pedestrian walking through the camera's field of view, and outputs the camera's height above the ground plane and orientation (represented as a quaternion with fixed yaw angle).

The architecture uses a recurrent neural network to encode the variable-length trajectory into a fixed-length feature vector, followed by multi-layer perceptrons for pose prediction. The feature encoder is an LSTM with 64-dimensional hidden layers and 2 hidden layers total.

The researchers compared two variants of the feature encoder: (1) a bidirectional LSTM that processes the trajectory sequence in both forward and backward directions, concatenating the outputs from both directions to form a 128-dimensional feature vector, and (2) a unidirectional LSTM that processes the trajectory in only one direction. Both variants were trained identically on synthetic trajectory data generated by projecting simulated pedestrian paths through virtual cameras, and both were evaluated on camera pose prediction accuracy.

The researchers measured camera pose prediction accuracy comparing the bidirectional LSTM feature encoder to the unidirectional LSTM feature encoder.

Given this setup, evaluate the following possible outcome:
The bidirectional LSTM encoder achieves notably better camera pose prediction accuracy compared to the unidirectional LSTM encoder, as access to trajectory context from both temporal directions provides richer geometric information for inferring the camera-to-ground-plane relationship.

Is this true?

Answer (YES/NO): YES